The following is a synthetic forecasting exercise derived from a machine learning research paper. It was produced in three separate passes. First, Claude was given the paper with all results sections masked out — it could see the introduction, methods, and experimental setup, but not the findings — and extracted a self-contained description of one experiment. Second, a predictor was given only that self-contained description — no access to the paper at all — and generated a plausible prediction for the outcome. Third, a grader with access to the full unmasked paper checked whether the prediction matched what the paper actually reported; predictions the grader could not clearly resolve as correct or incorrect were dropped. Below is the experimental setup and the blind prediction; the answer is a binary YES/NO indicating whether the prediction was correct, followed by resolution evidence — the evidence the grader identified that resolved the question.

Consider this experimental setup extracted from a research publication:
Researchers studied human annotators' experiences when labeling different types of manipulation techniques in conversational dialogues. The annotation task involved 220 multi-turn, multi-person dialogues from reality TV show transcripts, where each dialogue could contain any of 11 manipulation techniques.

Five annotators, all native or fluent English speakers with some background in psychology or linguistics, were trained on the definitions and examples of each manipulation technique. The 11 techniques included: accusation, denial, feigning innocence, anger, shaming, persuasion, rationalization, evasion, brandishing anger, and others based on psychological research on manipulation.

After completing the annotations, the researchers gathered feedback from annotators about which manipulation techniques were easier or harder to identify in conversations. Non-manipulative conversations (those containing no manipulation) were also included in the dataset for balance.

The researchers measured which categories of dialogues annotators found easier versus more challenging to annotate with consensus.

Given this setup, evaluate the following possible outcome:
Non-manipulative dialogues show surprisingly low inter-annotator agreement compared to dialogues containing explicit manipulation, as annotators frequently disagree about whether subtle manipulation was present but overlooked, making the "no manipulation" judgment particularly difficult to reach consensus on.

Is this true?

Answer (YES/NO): NO